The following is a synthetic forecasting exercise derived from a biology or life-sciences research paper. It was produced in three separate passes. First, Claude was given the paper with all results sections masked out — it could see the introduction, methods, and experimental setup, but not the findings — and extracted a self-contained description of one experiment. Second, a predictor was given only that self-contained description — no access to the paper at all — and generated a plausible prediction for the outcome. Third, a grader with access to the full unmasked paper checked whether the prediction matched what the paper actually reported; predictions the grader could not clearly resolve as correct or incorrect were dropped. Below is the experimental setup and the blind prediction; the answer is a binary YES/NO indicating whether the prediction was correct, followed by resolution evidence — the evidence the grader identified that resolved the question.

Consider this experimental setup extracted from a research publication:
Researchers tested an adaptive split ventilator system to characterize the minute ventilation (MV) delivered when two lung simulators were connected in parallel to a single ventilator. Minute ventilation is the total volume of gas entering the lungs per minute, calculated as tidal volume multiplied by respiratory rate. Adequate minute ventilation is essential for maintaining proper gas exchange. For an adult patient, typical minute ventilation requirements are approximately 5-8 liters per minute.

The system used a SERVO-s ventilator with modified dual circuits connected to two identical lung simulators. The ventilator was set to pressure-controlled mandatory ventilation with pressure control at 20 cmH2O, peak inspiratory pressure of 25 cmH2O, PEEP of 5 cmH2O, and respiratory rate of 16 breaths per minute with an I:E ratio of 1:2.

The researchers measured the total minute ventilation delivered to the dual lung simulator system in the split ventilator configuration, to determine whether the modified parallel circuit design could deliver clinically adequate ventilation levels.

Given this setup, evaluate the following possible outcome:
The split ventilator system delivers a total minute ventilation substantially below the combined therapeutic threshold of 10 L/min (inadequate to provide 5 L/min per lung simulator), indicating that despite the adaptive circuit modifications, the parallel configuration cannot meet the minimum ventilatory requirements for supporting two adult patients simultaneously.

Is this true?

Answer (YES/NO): NO